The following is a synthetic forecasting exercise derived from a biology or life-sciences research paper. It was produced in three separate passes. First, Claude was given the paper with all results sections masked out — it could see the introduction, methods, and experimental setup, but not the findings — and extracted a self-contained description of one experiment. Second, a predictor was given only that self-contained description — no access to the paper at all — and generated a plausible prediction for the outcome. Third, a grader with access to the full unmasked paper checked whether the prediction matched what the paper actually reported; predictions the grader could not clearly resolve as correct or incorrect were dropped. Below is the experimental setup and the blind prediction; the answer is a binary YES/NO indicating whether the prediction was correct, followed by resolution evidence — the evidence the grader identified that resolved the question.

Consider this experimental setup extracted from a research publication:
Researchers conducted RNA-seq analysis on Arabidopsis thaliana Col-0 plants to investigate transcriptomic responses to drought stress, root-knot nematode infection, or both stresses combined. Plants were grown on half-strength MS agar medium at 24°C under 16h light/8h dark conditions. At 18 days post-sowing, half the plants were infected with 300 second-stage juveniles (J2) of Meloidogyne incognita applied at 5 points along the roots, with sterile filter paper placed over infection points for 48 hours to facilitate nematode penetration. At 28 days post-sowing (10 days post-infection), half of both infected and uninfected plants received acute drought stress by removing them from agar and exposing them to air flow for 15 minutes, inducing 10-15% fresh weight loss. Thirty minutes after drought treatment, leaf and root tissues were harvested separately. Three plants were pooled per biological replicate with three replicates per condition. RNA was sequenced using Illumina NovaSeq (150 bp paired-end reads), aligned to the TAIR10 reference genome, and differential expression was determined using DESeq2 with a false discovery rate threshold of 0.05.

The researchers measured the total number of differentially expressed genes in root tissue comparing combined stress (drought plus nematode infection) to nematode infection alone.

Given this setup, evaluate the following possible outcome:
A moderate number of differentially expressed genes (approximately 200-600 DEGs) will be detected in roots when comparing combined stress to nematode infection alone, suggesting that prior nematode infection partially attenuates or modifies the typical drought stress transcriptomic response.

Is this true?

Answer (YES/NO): NO